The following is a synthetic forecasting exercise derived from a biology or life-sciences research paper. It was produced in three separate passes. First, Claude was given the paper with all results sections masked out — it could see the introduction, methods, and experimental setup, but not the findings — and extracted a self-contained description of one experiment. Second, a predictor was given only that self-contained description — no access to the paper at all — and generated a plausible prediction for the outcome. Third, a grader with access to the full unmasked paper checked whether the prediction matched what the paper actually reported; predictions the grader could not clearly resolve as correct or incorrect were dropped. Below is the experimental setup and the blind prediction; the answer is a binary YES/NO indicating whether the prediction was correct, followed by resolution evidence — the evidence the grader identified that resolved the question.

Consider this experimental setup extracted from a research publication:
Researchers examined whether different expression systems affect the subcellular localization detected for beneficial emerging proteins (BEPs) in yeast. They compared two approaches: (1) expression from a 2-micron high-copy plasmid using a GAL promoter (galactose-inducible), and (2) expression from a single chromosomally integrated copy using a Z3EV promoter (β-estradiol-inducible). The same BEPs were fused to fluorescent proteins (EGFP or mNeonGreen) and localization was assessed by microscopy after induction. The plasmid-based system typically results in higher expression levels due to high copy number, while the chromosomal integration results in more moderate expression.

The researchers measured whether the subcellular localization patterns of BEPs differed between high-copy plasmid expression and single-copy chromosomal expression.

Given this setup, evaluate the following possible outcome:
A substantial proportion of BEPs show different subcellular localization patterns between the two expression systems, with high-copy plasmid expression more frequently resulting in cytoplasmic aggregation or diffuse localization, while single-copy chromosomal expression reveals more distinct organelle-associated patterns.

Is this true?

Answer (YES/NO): NO